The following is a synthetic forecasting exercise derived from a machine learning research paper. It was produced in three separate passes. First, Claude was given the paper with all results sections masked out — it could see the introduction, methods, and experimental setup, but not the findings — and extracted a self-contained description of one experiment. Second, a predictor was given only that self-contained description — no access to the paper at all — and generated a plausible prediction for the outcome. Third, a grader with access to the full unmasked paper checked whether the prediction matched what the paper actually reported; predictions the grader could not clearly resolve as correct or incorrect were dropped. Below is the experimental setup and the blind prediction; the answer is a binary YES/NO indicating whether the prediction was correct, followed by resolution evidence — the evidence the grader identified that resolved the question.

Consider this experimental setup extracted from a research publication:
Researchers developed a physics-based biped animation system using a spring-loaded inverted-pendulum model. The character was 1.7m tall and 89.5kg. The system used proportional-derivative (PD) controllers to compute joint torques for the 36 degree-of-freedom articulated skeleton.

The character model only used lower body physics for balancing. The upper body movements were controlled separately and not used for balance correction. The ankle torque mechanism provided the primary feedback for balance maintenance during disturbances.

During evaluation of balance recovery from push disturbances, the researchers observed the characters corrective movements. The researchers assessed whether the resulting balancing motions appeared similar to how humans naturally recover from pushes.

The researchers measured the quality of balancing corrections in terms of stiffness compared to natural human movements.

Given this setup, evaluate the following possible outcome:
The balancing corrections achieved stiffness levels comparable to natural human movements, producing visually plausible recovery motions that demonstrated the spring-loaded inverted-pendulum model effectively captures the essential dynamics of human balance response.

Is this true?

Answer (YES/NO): NO